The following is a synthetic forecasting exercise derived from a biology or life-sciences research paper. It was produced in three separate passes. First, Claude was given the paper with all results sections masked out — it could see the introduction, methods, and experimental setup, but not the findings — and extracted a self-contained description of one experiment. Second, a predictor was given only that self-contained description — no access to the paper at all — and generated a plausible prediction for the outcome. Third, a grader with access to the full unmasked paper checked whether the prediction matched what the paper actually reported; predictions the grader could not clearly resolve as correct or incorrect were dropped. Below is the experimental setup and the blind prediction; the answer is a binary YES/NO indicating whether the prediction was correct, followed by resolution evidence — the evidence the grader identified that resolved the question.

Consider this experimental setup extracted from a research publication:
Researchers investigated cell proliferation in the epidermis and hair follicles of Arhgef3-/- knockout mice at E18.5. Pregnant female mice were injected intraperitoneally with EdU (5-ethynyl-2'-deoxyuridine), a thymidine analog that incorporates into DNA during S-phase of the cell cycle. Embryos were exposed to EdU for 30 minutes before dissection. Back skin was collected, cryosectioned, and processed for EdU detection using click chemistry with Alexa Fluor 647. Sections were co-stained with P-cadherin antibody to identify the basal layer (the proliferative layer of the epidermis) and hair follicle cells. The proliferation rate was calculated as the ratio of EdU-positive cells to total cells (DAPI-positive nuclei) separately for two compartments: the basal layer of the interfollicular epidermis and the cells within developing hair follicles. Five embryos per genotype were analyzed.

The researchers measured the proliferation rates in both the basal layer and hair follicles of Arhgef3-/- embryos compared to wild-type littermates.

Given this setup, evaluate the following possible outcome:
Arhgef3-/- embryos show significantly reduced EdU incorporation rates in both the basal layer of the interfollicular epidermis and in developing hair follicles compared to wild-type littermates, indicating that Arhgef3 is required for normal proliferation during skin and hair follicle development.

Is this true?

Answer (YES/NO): NO